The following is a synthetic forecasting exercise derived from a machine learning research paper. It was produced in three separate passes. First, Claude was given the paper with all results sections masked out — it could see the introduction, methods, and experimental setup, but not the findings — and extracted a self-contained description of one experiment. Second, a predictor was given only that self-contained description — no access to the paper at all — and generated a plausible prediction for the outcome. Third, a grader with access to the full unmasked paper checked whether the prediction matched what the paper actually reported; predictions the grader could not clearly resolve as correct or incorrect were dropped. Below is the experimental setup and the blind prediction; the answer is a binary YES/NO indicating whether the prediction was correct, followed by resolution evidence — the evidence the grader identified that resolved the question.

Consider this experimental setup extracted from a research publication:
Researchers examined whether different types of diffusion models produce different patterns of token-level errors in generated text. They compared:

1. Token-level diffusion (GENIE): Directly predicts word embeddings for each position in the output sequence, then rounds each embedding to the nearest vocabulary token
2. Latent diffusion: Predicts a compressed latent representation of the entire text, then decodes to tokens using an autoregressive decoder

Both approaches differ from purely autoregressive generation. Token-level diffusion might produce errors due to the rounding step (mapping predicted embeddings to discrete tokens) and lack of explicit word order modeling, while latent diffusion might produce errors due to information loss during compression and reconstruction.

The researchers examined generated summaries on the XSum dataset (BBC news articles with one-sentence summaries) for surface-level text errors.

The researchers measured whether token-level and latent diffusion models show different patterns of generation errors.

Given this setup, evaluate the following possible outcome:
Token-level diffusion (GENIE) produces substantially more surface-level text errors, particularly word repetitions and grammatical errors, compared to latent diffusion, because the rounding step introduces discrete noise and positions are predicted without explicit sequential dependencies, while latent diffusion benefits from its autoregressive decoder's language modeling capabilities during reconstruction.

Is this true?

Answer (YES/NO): NO